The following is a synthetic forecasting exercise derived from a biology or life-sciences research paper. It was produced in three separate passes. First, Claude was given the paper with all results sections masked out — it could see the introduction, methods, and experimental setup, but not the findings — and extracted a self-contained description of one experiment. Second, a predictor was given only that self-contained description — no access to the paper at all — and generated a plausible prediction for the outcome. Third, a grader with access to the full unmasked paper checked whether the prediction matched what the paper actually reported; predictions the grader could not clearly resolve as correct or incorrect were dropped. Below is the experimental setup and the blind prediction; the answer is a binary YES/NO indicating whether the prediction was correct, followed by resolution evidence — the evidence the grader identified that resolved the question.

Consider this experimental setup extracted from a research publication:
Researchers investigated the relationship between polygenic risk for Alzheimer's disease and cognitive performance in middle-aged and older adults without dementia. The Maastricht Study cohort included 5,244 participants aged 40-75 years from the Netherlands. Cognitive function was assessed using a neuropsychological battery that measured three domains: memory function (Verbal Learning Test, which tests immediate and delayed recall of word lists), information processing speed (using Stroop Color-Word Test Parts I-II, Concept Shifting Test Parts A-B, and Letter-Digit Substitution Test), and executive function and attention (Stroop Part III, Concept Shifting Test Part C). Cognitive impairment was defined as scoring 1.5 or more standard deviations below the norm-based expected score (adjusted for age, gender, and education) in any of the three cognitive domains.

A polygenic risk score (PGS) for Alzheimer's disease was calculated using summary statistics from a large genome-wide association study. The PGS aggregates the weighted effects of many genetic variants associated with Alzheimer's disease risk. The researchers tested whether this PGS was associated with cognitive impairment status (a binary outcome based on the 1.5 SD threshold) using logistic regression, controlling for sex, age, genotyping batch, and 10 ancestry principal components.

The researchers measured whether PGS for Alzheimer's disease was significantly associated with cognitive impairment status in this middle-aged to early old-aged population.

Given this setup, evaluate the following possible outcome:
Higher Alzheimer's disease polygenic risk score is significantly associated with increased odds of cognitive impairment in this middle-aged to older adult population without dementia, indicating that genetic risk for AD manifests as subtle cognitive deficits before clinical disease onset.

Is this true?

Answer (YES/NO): YES